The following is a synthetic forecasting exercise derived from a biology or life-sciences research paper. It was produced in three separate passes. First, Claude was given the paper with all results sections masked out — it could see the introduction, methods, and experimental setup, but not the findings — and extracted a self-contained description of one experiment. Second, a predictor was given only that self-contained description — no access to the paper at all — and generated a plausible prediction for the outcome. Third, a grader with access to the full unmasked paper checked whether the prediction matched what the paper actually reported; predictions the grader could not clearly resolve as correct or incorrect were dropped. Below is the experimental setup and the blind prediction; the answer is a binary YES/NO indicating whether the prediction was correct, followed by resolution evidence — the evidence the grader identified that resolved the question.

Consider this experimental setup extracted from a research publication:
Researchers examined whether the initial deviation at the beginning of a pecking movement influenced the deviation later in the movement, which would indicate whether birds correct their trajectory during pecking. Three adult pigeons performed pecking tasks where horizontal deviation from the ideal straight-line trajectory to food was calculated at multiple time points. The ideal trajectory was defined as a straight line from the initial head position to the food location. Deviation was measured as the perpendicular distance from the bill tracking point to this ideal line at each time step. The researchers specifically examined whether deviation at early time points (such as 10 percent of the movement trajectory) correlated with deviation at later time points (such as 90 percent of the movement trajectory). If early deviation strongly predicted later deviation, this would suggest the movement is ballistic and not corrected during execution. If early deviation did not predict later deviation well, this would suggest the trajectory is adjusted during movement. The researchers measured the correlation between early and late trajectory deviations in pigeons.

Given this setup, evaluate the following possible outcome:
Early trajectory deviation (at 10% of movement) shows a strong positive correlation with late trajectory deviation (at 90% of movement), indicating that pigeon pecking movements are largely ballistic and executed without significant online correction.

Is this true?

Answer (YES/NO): YES